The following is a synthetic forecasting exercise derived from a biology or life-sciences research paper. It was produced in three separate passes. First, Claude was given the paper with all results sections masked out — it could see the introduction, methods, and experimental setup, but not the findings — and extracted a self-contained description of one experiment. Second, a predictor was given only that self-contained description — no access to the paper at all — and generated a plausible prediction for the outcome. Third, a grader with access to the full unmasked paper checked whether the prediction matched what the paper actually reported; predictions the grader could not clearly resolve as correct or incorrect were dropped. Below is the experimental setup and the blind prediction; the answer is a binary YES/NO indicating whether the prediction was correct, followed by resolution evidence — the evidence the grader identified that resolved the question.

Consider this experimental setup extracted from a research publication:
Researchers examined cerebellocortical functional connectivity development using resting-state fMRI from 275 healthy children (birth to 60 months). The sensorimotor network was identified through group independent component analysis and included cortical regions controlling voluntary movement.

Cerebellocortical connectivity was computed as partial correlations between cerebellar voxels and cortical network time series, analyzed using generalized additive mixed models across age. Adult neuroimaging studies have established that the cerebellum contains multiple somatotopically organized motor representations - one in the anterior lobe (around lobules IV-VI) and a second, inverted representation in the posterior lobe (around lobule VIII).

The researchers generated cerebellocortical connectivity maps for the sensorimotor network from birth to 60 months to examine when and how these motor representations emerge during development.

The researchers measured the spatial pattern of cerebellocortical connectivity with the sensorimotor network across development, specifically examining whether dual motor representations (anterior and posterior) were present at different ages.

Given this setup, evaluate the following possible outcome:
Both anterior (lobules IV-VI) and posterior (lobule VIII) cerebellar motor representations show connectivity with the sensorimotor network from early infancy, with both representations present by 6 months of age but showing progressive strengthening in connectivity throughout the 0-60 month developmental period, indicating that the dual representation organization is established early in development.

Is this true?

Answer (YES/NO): NO